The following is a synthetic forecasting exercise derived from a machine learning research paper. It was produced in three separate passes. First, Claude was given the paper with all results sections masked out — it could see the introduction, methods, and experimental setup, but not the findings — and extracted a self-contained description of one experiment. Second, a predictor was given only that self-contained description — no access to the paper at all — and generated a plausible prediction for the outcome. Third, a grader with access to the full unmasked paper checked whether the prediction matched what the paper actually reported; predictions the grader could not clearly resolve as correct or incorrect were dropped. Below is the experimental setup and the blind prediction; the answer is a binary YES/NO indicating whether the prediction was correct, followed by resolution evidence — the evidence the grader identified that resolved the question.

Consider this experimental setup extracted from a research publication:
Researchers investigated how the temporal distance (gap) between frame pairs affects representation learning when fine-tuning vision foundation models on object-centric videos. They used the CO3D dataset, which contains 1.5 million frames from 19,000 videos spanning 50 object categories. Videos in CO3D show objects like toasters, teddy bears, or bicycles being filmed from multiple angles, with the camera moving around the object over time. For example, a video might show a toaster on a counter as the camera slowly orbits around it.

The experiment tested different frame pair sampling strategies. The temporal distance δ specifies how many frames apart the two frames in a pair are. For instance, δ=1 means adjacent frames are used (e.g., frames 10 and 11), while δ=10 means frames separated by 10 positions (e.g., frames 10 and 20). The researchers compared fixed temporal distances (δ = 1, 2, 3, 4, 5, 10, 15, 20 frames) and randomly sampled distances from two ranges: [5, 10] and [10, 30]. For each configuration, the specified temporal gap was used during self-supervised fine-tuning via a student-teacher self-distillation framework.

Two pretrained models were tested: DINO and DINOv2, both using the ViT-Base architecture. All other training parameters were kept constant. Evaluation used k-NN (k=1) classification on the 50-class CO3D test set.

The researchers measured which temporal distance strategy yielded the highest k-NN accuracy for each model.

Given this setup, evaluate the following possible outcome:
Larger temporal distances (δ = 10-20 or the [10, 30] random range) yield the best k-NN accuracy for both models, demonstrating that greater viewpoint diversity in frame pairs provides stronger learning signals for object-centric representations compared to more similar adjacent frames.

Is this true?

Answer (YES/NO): NO